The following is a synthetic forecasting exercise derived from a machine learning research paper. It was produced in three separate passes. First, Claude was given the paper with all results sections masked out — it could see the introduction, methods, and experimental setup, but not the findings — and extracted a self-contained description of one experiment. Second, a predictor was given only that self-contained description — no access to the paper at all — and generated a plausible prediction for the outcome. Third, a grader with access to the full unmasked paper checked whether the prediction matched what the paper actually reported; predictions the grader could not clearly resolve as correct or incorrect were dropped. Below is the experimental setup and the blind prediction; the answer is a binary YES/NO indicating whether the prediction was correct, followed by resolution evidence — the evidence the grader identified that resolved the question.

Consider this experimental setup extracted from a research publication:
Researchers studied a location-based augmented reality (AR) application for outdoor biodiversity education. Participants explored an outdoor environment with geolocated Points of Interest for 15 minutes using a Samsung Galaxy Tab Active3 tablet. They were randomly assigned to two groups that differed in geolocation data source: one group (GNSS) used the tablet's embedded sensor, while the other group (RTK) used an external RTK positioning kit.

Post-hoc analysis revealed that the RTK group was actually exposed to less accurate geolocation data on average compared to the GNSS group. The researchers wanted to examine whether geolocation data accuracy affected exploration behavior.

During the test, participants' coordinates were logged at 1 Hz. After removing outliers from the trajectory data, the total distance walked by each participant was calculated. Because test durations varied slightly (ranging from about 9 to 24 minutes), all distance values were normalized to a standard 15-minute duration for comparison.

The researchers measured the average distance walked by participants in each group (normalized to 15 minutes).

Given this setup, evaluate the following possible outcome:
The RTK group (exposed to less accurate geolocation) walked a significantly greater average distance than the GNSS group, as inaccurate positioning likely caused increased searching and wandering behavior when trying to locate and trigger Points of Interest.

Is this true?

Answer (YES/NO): NO